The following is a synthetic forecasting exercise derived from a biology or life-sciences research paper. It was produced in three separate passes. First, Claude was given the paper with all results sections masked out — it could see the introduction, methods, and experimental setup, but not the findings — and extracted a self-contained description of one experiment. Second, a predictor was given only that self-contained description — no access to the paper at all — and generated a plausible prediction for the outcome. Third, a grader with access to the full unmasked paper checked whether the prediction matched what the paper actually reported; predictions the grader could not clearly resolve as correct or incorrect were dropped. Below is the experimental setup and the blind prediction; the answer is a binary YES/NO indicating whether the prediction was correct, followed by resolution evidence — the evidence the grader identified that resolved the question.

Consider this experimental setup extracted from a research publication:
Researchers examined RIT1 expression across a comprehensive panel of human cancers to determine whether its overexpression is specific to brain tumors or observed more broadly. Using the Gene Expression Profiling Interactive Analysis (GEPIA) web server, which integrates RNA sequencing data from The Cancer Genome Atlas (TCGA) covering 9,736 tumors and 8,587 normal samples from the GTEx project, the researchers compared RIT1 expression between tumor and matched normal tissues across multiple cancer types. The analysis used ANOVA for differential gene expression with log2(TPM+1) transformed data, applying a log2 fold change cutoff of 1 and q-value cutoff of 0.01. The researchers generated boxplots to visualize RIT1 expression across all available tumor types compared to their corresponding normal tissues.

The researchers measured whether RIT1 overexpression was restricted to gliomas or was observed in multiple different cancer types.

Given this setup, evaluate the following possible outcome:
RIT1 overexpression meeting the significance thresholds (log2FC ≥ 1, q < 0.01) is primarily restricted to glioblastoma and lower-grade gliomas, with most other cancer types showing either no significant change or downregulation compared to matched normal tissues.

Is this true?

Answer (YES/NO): YES